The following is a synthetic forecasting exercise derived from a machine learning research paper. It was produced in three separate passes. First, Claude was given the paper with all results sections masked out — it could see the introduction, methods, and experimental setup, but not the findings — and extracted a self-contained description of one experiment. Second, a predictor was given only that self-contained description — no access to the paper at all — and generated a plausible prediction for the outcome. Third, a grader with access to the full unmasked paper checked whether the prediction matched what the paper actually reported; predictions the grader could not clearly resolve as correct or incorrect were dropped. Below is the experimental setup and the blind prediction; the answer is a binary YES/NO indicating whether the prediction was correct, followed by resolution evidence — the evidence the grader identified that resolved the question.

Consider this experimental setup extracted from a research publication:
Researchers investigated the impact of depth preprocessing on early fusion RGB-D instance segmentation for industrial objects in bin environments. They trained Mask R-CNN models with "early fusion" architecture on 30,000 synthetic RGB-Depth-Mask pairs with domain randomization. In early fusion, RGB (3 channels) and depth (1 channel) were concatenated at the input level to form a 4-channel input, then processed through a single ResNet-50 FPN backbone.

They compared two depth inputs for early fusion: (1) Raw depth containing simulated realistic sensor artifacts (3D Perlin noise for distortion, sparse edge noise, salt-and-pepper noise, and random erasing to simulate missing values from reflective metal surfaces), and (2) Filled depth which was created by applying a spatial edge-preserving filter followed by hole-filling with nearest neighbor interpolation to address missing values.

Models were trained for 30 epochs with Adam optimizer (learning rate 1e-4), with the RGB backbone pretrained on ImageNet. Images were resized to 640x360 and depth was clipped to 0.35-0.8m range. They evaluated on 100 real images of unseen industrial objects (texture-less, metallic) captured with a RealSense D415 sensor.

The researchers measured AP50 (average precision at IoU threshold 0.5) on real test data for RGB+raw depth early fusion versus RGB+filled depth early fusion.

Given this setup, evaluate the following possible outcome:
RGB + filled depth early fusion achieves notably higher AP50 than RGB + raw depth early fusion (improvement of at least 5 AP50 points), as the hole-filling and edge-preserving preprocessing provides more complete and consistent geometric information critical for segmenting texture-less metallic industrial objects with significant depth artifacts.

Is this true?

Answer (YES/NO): NO